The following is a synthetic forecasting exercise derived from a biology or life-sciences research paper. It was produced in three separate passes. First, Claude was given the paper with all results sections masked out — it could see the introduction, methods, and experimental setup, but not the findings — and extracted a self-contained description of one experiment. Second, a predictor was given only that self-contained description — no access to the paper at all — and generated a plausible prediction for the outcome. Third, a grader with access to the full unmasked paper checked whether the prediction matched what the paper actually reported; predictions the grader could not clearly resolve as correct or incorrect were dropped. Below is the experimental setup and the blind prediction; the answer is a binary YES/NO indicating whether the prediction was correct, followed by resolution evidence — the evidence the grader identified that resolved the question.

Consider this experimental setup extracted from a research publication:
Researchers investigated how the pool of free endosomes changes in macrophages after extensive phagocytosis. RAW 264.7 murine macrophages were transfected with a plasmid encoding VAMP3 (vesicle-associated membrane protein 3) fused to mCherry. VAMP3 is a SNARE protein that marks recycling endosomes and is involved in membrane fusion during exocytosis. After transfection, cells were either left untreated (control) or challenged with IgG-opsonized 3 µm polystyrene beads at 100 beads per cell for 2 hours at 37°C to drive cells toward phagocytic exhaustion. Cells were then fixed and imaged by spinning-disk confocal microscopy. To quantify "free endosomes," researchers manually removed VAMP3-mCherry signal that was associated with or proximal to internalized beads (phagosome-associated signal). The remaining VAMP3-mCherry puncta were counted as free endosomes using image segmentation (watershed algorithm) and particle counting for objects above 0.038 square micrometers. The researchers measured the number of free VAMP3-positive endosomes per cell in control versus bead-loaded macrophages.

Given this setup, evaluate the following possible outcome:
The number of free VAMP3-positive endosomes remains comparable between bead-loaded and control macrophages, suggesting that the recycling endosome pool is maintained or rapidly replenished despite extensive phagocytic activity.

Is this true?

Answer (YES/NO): NO